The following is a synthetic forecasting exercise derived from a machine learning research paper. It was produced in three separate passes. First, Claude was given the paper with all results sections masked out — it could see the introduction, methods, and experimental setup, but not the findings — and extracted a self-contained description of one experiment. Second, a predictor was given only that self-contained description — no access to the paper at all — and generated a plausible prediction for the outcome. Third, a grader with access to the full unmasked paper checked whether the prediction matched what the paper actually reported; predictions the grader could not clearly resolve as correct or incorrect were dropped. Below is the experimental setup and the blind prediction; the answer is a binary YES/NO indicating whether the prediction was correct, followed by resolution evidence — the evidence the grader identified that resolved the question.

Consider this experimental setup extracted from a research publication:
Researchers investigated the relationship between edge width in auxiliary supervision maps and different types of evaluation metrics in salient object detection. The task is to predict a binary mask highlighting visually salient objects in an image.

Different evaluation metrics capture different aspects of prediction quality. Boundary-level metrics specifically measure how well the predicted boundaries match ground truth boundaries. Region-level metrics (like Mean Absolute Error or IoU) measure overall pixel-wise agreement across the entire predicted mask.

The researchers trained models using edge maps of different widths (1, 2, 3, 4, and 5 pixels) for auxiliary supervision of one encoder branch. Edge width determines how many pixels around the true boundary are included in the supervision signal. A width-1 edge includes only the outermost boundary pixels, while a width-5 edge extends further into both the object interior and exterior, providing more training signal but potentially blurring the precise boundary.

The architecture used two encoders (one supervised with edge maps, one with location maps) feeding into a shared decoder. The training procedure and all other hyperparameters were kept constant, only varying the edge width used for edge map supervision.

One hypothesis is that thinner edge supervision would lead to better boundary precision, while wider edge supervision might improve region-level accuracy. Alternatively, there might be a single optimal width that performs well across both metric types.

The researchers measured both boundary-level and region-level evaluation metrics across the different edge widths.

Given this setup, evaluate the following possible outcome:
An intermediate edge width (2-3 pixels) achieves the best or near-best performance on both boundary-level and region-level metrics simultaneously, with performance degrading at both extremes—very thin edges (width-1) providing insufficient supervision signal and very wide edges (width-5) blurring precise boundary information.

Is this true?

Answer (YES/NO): NO